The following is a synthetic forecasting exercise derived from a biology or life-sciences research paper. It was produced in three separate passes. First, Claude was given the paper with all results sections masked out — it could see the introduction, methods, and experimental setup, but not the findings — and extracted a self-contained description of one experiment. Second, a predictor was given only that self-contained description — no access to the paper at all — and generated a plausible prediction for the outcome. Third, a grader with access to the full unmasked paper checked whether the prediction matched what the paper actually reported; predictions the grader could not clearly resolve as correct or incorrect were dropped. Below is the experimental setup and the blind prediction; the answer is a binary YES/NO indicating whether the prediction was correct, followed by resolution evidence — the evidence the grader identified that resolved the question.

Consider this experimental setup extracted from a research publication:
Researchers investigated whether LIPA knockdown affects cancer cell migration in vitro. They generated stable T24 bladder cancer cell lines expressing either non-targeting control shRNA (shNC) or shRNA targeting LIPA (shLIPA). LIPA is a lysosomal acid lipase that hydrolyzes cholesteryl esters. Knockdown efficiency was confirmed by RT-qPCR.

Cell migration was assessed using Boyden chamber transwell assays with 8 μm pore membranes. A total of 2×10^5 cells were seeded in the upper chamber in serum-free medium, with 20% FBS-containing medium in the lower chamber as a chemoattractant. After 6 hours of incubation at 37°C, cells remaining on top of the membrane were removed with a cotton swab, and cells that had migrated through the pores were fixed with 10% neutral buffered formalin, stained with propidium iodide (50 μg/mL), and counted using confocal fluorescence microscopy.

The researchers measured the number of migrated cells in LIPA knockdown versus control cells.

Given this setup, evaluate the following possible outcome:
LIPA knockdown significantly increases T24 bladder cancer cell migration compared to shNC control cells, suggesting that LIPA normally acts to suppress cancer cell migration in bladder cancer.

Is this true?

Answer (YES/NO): NO